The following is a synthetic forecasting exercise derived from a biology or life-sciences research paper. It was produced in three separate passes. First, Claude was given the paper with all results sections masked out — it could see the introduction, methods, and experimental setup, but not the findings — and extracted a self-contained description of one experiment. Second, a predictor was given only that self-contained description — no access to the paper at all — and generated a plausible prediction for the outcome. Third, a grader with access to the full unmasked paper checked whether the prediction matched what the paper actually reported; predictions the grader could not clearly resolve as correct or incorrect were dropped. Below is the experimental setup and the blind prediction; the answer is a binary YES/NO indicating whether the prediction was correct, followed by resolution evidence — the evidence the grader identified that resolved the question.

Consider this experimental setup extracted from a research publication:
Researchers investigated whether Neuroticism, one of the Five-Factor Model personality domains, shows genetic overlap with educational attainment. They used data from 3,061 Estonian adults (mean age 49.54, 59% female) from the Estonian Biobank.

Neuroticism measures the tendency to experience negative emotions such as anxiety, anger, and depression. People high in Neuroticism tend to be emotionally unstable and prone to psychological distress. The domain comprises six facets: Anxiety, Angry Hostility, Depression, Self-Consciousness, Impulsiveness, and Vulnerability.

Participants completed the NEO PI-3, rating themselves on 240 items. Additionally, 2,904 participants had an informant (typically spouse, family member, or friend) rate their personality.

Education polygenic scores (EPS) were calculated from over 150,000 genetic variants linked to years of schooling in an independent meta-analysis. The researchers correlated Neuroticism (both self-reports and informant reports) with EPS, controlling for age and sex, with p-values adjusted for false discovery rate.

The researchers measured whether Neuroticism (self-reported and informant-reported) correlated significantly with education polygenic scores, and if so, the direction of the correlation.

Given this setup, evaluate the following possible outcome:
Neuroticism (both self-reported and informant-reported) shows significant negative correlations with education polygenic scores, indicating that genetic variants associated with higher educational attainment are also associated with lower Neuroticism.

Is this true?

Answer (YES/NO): YES